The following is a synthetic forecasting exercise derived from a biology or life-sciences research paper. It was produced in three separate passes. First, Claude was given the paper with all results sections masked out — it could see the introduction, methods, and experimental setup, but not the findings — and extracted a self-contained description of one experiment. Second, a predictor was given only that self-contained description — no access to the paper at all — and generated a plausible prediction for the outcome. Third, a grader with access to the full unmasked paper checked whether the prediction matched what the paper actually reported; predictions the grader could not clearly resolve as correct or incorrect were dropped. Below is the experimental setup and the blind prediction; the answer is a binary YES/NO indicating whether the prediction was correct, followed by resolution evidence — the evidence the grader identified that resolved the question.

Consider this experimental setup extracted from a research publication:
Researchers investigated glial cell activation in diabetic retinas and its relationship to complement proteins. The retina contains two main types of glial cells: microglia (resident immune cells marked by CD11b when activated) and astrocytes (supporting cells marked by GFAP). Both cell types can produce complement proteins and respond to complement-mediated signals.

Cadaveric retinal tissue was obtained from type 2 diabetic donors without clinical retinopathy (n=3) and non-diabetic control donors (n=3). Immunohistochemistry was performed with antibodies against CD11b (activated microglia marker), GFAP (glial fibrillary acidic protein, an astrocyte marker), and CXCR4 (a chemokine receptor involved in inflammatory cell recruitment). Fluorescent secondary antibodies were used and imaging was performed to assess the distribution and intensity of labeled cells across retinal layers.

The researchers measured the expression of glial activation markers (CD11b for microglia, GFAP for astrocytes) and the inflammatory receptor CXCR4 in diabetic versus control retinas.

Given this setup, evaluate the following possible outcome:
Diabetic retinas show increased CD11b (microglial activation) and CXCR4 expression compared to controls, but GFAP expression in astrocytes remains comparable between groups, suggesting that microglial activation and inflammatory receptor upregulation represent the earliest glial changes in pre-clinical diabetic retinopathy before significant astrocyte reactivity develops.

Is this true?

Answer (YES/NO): NO